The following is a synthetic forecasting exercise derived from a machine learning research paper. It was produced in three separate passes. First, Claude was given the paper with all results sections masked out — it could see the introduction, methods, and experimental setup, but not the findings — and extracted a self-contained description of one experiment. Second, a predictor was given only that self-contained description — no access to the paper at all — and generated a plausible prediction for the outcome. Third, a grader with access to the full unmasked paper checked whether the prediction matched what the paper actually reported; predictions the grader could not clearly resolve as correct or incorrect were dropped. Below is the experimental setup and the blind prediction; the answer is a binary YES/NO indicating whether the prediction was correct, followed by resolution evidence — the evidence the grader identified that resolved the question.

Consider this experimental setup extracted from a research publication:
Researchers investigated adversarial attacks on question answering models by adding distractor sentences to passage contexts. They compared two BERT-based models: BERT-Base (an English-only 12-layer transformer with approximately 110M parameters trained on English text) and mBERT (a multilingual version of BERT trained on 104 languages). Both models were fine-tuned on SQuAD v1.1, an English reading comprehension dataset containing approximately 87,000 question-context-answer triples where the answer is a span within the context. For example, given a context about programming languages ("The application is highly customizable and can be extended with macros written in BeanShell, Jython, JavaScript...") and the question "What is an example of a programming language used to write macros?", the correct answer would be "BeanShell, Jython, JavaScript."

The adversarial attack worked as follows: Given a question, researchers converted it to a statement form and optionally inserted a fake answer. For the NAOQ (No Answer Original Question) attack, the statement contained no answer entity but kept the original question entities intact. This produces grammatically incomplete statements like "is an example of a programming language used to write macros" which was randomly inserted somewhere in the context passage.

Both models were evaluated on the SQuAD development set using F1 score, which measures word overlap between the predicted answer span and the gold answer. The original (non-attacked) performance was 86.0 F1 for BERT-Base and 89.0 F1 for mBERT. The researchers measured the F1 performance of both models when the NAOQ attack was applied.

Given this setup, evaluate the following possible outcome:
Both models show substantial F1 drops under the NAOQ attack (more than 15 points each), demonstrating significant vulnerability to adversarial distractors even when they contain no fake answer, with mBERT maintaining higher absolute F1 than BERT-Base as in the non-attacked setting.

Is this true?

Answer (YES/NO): NO